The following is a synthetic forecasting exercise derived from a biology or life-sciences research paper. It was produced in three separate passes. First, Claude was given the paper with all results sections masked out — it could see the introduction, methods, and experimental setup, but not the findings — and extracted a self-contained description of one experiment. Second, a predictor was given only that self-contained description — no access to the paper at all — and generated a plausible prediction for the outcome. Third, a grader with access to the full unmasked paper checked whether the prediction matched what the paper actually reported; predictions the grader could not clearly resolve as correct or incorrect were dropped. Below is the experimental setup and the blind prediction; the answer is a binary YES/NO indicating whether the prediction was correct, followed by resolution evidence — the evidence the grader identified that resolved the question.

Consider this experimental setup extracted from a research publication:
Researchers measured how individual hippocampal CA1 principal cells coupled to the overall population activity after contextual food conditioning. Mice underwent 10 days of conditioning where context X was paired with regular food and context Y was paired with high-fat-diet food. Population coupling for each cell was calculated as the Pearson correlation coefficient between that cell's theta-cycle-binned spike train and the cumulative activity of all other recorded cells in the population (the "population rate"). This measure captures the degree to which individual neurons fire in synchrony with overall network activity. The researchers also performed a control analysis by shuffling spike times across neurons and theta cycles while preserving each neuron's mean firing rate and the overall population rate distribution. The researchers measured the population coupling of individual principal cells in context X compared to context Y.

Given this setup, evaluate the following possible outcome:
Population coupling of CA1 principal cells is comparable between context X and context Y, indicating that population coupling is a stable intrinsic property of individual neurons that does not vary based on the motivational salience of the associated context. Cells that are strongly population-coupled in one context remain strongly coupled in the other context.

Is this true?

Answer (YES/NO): NO